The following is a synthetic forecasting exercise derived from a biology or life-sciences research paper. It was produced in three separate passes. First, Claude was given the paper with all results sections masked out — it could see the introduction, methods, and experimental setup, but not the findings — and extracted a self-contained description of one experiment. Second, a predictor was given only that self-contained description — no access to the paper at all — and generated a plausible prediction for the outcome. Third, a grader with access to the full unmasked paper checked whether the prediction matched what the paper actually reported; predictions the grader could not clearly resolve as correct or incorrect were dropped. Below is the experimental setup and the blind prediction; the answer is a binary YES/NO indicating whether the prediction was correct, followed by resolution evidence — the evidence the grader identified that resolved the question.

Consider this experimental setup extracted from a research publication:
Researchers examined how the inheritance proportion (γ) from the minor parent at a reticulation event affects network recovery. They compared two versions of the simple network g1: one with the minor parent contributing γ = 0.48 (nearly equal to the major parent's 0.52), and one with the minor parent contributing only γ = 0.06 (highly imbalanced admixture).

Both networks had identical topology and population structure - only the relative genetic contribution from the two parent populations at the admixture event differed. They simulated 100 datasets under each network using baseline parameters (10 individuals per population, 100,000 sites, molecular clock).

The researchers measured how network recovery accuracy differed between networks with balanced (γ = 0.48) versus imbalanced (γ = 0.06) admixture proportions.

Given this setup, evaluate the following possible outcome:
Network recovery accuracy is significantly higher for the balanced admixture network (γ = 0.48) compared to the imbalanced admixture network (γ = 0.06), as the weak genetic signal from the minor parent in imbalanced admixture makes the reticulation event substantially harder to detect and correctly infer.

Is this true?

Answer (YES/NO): NO